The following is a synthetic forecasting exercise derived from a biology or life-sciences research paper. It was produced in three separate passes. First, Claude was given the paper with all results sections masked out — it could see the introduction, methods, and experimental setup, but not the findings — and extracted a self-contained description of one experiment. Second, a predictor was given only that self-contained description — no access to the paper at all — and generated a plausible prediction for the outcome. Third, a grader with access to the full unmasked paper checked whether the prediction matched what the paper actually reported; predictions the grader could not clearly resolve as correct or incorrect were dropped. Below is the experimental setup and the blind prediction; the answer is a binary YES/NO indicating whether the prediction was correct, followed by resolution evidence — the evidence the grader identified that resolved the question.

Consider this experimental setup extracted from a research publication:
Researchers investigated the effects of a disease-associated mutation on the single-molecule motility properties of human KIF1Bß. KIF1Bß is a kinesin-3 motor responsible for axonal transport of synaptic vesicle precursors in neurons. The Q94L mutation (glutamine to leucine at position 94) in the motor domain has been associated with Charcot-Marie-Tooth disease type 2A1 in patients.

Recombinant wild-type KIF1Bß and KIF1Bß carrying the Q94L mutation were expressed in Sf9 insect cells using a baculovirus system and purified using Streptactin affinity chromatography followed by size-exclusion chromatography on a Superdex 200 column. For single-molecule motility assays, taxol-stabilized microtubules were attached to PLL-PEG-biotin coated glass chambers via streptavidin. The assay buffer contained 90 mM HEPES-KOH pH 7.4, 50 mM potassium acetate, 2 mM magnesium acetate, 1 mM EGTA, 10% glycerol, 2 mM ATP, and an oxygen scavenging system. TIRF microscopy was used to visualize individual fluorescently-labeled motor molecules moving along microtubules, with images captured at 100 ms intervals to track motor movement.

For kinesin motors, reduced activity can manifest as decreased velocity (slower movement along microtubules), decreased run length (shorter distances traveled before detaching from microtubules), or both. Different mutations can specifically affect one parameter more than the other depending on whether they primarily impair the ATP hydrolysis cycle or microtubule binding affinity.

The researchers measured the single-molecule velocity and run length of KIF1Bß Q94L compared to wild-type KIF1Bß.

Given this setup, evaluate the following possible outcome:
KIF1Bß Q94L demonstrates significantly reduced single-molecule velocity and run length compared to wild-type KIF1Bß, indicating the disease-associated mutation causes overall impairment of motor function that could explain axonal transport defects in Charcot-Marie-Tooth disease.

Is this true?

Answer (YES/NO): YES